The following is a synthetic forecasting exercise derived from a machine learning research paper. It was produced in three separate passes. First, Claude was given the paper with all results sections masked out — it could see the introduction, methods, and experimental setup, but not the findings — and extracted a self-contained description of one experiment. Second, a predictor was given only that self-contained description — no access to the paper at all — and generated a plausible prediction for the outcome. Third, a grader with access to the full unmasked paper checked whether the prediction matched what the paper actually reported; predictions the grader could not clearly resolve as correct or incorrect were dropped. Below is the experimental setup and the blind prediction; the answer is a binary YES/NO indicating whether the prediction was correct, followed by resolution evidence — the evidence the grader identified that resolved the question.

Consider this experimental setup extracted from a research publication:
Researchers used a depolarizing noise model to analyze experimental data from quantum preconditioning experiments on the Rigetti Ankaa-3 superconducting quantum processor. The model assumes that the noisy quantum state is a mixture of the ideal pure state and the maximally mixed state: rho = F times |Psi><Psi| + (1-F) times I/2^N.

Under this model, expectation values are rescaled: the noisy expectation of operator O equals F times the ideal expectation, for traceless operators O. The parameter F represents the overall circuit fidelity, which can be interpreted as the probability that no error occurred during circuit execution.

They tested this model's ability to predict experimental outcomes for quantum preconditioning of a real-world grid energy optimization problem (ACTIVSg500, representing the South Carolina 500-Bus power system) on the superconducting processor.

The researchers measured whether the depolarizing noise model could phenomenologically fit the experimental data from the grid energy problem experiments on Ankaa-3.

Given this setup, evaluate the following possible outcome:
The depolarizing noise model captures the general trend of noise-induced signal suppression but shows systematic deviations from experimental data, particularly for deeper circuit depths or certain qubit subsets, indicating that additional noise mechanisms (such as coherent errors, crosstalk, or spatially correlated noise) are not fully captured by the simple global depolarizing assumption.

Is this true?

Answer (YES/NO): NO